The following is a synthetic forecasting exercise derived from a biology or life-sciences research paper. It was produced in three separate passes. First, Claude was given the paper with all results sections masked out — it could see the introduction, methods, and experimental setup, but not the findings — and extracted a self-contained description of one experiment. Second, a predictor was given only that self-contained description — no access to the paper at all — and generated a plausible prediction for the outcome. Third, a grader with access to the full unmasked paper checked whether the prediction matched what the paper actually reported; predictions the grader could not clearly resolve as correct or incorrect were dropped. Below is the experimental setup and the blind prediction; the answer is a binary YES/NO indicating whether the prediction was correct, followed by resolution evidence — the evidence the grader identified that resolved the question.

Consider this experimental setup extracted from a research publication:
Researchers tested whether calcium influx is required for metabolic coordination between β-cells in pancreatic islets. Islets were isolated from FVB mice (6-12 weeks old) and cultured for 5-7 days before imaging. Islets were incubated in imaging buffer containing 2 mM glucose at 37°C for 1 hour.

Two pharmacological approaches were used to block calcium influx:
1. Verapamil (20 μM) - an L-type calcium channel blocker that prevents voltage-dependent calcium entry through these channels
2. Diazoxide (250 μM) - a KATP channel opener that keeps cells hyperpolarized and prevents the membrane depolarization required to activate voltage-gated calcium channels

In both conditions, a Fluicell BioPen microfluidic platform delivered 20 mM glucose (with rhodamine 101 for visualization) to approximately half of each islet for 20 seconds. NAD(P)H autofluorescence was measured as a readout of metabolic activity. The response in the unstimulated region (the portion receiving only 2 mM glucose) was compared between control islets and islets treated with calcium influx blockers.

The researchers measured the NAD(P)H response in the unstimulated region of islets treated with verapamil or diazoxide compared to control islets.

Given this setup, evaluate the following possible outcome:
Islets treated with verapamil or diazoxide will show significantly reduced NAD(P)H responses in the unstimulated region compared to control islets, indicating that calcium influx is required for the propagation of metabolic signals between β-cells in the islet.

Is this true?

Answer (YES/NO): NO